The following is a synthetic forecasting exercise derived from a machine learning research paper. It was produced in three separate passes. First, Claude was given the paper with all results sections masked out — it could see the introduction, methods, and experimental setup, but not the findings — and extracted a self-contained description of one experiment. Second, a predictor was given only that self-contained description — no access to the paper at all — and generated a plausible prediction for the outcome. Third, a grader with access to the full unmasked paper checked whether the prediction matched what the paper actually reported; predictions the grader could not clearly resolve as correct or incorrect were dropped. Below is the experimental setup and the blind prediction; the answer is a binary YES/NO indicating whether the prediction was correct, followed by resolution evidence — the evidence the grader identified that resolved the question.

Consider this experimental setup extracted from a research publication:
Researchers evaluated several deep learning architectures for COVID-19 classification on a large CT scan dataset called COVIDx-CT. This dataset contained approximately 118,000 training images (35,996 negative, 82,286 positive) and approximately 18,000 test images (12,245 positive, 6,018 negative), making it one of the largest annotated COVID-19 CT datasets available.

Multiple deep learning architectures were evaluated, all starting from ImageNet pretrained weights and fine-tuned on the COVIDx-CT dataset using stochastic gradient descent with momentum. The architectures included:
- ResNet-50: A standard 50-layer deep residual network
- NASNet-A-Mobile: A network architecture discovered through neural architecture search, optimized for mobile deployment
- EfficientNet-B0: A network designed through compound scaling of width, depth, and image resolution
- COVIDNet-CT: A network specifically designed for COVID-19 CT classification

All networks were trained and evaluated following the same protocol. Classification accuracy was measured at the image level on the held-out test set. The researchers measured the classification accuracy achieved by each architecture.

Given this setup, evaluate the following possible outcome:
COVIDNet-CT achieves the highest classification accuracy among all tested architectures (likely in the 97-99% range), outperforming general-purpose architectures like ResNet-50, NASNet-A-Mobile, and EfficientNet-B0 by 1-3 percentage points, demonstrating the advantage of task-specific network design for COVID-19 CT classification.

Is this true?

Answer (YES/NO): NO